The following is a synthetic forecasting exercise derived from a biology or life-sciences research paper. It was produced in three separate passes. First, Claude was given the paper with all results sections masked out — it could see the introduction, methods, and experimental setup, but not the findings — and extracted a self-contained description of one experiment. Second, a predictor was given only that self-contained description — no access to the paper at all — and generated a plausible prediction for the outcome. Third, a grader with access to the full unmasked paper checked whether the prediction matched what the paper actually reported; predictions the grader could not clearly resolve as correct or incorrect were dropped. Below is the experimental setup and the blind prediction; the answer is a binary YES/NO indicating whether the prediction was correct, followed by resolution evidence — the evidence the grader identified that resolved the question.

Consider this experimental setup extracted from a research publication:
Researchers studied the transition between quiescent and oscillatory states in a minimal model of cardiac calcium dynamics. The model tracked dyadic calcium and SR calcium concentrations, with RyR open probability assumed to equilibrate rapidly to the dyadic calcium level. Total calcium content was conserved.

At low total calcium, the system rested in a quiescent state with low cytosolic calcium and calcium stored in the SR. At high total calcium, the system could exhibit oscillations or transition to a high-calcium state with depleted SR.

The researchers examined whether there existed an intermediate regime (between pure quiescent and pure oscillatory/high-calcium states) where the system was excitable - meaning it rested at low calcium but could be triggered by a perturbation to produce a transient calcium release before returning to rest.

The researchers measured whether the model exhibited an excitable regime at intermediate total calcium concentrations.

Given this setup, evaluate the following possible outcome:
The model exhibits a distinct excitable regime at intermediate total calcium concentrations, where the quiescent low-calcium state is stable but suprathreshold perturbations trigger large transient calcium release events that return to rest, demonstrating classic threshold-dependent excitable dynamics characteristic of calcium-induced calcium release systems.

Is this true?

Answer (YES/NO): NO